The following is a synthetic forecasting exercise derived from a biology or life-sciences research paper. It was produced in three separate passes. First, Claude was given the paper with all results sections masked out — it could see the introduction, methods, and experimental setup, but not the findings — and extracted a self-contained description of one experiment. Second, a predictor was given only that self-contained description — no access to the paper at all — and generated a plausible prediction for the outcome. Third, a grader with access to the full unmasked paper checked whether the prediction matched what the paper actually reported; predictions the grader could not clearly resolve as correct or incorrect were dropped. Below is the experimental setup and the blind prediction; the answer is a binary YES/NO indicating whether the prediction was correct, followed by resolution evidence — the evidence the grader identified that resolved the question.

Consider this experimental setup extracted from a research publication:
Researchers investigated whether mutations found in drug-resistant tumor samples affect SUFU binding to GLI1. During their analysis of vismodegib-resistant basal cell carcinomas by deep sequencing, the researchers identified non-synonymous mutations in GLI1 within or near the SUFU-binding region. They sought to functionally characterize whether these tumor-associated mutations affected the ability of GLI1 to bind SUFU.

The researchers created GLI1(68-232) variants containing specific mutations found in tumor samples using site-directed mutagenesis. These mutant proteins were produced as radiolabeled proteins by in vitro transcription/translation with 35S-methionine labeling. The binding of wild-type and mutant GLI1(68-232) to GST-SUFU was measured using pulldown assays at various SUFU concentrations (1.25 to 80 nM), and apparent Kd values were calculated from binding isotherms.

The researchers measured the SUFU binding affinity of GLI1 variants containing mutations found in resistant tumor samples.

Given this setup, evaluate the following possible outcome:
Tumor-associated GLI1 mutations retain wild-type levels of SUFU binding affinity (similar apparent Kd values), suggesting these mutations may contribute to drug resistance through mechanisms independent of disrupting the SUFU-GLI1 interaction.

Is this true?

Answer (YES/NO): NO